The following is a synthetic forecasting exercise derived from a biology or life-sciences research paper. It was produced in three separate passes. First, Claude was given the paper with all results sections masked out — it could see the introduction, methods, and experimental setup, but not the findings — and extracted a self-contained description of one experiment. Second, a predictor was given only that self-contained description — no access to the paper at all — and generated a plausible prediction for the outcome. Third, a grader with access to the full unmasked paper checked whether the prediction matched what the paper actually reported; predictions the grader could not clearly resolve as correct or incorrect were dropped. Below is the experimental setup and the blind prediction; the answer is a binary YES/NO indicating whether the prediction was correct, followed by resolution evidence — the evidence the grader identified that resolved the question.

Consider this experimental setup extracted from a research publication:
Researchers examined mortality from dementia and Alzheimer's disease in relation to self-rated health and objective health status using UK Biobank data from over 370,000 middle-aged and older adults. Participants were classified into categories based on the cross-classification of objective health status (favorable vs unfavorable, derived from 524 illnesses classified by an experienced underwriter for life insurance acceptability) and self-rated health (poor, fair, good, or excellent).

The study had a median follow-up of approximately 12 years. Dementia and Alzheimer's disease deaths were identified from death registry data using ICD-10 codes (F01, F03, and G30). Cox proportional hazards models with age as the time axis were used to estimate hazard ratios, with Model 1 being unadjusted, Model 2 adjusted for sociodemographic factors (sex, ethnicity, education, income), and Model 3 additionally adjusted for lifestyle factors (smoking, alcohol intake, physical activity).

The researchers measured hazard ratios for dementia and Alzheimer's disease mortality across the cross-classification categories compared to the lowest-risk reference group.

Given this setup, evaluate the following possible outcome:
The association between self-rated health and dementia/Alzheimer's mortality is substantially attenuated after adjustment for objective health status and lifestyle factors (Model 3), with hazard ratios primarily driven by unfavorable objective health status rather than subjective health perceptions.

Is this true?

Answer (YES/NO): NO